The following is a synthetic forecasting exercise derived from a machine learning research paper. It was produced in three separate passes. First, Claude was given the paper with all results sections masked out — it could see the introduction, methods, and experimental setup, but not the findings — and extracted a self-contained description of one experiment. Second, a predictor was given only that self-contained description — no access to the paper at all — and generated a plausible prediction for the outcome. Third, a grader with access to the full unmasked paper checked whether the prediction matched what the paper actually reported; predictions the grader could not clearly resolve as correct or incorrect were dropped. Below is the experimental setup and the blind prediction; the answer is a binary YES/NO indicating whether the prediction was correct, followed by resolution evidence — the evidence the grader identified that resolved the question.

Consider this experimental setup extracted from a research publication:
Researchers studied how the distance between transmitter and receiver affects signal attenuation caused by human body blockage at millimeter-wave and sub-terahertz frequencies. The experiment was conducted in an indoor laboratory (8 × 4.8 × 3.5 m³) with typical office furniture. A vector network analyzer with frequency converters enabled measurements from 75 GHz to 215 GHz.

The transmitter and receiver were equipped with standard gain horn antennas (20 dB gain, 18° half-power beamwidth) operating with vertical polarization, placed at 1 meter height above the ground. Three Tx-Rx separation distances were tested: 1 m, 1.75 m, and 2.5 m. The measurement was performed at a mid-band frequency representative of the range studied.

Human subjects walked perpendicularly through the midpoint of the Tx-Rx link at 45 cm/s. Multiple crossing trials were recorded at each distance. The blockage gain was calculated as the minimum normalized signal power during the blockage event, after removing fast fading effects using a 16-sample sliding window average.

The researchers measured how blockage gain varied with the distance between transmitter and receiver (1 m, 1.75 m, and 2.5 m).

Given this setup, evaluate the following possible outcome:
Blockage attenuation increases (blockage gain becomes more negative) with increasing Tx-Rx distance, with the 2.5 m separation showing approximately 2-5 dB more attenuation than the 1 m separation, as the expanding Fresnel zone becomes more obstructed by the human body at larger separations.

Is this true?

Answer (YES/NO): NO